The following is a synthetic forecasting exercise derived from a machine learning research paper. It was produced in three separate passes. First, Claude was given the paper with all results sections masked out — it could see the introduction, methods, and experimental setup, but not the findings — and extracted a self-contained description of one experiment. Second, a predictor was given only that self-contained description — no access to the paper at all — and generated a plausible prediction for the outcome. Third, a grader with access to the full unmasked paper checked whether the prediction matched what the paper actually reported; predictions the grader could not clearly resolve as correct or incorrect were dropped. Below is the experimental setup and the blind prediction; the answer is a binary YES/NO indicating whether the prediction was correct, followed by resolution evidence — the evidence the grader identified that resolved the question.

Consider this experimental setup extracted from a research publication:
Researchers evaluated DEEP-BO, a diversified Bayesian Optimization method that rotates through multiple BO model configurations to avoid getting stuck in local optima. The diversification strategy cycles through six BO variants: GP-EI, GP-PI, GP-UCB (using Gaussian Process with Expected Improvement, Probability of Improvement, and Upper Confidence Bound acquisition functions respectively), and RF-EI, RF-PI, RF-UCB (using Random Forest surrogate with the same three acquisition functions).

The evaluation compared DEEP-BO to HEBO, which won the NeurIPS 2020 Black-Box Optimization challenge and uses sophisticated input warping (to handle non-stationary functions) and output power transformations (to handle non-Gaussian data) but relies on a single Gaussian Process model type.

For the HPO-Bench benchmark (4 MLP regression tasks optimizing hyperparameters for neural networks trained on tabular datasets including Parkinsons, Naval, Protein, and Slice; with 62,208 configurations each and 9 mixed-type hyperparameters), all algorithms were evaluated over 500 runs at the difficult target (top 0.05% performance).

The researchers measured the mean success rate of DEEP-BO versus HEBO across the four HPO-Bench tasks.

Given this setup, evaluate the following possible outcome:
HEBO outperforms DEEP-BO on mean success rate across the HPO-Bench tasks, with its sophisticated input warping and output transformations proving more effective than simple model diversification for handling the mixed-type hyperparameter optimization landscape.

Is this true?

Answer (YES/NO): NO